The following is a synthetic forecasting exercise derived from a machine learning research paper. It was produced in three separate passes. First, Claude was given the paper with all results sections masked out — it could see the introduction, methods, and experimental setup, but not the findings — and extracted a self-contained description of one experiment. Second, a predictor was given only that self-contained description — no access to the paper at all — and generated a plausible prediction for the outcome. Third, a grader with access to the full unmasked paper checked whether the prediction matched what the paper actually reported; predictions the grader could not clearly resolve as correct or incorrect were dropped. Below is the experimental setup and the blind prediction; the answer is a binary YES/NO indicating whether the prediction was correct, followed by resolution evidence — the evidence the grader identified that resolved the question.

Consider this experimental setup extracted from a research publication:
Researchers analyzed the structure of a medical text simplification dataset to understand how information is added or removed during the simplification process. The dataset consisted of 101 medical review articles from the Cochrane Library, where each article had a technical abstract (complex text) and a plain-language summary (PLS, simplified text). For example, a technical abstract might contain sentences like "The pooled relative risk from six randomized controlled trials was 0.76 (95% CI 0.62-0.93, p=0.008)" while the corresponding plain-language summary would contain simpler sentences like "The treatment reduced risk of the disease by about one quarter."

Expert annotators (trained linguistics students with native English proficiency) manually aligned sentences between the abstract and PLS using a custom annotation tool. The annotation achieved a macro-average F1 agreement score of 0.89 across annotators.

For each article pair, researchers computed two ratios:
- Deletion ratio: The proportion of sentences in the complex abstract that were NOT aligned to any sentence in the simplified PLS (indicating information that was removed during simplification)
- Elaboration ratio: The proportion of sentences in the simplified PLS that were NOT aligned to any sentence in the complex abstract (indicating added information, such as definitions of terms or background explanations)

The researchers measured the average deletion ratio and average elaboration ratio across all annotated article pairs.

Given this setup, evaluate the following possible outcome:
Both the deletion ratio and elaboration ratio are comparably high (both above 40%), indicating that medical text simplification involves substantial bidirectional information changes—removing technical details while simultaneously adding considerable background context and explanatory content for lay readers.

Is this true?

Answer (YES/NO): NO